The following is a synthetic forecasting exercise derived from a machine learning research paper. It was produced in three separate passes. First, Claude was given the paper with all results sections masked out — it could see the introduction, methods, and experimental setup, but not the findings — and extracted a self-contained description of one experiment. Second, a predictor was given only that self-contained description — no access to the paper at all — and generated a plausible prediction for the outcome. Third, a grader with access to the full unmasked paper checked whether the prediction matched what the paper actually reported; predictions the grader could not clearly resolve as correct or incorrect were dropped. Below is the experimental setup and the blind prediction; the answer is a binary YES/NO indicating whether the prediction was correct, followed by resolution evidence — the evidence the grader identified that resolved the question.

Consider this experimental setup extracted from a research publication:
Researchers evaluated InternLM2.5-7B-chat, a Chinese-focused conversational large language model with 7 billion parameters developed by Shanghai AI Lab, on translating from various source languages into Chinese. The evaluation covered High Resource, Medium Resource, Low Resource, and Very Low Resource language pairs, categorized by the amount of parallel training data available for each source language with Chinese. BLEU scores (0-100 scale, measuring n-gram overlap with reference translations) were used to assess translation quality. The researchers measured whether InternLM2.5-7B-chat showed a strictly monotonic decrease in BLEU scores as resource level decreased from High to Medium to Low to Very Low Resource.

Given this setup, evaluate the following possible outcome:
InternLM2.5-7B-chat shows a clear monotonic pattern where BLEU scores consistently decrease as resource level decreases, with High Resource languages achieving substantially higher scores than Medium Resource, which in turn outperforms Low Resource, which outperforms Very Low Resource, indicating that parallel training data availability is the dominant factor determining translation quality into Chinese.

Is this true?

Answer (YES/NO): NO